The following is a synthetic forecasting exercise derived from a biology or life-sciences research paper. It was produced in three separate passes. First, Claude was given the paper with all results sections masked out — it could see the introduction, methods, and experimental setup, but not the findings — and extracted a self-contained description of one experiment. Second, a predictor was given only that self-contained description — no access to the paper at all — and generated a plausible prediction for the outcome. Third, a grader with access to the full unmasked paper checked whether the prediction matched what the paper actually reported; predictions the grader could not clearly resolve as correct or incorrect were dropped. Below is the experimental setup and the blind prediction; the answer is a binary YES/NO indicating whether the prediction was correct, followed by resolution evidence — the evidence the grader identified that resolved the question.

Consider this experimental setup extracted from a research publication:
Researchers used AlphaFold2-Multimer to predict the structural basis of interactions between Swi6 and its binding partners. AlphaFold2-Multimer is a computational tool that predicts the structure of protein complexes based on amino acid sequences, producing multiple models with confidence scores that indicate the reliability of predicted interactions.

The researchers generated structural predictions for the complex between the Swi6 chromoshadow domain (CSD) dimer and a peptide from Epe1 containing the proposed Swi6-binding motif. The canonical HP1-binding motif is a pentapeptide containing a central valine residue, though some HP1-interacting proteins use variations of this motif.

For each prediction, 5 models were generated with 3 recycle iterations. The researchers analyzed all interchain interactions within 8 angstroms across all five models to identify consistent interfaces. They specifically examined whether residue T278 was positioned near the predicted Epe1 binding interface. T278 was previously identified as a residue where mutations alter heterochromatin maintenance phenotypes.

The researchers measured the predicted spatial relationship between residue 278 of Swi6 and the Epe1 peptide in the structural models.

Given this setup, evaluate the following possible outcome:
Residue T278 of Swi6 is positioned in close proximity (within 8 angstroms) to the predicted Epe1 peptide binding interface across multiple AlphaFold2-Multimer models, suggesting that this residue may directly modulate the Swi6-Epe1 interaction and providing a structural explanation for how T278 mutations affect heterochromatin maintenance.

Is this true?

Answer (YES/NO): YES